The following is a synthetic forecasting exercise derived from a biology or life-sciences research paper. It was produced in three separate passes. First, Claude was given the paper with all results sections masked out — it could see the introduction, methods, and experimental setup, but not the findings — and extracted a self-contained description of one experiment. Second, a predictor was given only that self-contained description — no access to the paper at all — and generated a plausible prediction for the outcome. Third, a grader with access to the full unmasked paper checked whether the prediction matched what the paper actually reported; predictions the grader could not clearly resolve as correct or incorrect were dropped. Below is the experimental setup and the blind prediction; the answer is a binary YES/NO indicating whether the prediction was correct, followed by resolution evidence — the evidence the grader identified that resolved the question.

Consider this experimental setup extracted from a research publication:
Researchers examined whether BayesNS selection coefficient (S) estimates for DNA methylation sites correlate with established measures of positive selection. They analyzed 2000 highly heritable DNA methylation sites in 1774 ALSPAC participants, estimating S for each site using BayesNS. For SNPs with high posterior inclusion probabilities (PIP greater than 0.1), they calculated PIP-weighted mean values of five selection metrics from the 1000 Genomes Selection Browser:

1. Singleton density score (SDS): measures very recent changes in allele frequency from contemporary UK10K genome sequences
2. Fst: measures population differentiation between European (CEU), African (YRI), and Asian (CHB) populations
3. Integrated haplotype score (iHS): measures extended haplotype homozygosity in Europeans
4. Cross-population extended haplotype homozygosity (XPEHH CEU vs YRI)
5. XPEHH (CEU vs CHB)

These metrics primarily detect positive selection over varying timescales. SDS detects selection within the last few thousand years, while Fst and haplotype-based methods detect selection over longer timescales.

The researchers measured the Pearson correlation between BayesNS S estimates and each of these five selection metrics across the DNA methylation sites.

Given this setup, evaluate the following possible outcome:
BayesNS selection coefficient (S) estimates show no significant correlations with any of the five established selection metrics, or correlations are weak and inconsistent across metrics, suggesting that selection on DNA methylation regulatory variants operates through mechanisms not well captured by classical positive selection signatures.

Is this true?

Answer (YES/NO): NO